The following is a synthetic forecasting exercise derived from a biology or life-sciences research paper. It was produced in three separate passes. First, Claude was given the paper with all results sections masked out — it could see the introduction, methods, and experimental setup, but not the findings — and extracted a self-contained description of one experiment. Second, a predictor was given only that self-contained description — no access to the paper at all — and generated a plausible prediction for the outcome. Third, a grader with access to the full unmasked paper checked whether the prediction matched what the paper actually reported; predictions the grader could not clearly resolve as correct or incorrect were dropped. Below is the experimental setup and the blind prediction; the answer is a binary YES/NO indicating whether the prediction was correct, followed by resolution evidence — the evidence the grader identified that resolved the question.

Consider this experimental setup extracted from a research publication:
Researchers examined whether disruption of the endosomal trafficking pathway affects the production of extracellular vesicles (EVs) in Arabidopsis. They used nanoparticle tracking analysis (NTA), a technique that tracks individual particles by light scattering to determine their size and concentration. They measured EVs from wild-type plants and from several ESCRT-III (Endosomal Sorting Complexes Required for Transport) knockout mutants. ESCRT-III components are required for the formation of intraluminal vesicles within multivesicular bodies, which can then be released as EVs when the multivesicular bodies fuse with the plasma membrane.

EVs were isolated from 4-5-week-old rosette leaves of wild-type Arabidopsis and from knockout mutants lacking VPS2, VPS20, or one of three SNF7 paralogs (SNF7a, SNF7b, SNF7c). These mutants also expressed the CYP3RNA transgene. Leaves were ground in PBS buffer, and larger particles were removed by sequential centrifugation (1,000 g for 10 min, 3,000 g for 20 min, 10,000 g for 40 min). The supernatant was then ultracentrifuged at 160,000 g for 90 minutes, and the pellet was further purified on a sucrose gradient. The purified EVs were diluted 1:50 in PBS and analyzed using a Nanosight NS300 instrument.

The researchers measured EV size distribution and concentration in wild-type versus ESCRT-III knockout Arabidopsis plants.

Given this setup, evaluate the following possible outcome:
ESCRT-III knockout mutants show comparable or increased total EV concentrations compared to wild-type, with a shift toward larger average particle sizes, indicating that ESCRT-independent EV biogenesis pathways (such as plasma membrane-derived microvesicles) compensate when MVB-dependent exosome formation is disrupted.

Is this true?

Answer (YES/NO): NO